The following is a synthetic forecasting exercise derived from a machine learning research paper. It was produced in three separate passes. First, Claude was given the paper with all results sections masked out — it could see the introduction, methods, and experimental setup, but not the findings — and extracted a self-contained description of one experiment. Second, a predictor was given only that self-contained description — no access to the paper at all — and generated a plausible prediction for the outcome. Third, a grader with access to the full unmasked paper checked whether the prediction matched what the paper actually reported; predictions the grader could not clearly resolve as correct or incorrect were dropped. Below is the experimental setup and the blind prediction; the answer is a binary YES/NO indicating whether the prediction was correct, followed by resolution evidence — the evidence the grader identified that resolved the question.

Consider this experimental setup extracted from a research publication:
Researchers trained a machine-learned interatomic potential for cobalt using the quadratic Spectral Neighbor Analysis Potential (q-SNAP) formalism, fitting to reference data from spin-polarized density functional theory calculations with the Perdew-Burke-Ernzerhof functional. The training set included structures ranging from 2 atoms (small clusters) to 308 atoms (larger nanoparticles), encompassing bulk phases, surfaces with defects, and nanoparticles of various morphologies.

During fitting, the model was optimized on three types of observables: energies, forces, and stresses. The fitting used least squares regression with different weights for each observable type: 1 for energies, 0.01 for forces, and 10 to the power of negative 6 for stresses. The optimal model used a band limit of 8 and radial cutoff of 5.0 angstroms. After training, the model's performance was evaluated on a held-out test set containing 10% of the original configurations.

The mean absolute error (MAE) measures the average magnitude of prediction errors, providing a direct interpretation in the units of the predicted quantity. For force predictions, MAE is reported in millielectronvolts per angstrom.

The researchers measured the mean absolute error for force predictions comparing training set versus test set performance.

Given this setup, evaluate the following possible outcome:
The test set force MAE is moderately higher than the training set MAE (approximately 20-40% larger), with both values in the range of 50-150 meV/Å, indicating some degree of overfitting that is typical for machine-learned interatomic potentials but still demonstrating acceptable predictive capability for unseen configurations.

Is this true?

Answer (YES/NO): NO